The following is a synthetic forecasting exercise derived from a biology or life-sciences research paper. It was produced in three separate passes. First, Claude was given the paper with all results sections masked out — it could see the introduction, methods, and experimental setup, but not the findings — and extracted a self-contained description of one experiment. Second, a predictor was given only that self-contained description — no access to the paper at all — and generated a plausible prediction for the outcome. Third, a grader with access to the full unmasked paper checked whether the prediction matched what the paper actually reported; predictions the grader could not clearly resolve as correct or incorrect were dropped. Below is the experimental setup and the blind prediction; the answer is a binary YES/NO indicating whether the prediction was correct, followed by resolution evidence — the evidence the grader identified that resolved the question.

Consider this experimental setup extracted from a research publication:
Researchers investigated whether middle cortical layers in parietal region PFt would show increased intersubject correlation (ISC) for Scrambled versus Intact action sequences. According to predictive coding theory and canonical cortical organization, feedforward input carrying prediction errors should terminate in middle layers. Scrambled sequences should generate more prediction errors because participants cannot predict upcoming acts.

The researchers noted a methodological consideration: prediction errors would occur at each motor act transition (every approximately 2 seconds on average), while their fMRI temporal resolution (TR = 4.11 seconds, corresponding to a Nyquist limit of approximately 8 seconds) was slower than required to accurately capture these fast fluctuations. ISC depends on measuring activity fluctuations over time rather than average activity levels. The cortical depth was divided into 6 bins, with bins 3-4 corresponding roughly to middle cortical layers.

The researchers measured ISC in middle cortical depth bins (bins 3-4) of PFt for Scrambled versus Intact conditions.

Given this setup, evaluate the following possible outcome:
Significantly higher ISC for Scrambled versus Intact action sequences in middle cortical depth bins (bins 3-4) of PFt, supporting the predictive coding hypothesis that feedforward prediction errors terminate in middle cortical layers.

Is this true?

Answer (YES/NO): NO